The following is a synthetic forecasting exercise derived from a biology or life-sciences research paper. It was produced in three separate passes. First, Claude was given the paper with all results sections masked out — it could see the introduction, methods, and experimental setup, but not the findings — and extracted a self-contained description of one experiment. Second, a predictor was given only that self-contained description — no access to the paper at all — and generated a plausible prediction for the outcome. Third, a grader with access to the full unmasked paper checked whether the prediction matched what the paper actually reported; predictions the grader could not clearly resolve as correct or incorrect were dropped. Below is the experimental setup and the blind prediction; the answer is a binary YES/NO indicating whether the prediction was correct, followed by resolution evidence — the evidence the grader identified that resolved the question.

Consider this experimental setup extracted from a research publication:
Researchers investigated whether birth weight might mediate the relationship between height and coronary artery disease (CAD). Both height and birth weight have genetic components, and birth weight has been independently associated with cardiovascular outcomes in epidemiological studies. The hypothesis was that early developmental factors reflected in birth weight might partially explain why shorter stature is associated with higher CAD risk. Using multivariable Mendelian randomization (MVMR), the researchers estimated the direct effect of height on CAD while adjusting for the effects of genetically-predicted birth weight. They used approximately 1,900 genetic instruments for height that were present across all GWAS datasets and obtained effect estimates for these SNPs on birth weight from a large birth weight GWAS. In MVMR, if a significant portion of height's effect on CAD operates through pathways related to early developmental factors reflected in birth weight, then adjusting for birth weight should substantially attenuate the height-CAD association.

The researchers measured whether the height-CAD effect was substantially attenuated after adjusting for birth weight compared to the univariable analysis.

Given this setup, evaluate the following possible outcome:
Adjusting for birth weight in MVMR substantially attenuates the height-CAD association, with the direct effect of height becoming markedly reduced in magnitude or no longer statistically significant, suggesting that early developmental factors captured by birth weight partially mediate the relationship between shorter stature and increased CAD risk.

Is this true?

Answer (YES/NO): NO